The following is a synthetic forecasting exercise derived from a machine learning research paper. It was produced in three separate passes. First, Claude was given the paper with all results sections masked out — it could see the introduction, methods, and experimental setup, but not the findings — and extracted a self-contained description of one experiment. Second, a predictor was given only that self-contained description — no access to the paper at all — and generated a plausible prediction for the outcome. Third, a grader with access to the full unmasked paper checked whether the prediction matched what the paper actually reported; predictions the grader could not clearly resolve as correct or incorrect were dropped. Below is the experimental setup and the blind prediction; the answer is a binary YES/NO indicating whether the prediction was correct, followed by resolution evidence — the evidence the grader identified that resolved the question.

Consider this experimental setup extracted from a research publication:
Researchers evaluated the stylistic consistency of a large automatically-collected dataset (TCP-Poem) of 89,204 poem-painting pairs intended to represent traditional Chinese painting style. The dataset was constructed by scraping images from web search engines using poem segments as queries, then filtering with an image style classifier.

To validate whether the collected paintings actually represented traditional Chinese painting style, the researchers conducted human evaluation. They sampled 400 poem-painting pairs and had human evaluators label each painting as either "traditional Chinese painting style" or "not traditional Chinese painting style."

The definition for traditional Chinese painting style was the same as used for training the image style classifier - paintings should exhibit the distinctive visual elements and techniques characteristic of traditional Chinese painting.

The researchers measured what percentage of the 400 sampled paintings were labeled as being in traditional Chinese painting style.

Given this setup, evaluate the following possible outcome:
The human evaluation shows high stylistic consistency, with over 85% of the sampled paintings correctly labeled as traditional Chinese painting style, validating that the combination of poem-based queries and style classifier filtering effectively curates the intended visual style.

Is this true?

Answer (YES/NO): NO